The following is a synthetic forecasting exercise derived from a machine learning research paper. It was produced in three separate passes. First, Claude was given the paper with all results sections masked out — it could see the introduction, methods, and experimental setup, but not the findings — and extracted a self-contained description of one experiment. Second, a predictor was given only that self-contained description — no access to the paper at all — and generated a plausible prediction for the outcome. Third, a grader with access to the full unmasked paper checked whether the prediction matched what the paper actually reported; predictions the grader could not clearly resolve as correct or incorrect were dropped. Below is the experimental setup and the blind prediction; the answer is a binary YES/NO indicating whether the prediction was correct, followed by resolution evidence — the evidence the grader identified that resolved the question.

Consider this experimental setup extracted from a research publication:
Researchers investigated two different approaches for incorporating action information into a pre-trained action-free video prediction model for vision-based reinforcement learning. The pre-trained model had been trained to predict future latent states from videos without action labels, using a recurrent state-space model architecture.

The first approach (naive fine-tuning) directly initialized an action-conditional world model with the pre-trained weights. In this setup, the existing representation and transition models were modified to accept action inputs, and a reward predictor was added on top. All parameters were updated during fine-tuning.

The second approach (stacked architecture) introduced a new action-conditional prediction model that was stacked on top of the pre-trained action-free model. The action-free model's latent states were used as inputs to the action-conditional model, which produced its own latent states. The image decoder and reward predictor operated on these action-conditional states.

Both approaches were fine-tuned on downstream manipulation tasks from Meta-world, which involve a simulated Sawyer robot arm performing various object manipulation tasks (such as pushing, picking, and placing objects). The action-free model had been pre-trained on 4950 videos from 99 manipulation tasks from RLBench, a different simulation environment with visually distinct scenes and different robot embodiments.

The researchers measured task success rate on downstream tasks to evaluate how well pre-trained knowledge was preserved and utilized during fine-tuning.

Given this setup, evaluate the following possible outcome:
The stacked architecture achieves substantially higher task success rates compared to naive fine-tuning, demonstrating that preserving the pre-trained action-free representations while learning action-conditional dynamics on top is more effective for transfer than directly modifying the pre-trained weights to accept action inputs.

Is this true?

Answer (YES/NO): YES